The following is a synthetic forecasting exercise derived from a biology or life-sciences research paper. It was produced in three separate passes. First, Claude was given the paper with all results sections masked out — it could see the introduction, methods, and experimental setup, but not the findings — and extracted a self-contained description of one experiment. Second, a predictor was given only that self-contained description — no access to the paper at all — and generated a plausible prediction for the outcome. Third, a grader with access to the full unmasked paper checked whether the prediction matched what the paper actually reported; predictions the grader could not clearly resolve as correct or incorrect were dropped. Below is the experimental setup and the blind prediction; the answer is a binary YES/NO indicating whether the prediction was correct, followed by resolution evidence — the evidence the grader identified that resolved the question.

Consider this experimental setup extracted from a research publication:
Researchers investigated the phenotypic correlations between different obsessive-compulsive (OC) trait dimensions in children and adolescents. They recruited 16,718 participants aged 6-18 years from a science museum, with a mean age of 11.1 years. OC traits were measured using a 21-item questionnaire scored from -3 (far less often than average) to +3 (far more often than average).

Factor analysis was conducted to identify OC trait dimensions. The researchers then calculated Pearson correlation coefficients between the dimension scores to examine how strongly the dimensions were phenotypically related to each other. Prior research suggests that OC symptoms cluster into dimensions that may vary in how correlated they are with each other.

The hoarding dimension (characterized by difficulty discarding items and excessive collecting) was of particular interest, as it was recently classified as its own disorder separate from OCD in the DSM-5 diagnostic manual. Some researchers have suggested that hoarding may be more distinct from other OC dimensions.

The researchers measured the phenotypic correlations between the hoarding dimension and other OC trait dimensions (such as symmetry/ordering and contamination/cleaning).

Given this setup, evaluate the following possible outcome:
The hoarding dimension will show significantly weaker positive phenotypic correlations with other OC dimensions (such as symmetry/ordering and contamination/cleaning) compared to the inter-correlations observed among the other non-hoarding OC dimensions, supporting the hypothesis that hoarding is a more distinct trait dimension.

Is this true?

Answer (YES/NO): YES